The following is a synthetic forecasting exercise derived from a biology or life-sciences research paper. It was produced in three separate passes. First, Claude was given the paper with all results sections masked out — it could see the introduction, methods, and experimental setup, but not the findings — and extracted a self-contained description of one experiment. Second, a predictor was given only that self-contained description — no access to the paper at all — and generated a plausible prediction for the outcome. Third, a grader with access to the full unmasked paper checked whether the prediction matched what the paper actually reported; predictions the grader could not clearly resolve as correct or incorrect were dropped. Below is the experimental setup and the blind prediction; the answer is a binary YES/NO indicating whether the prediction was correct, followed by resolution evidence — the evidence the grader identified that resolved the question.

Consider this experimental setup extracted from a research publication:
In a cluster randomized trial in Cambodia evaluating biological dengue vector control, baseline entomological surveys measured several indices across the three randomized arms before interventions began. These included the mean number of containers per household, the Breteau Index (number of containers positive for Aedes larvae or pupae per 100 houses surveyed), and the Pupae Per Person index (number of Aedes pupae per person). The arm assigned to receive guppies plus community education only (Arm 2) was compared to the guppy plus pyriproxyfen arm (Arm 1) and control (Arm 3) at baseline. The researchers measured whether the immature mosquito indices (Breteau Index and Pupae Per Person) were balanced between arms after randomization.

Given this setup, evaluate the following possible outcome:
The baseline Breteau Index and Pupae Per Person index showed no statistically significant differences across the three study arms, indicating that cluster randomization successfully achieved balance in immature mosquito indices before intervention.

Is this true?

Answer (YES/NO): NO